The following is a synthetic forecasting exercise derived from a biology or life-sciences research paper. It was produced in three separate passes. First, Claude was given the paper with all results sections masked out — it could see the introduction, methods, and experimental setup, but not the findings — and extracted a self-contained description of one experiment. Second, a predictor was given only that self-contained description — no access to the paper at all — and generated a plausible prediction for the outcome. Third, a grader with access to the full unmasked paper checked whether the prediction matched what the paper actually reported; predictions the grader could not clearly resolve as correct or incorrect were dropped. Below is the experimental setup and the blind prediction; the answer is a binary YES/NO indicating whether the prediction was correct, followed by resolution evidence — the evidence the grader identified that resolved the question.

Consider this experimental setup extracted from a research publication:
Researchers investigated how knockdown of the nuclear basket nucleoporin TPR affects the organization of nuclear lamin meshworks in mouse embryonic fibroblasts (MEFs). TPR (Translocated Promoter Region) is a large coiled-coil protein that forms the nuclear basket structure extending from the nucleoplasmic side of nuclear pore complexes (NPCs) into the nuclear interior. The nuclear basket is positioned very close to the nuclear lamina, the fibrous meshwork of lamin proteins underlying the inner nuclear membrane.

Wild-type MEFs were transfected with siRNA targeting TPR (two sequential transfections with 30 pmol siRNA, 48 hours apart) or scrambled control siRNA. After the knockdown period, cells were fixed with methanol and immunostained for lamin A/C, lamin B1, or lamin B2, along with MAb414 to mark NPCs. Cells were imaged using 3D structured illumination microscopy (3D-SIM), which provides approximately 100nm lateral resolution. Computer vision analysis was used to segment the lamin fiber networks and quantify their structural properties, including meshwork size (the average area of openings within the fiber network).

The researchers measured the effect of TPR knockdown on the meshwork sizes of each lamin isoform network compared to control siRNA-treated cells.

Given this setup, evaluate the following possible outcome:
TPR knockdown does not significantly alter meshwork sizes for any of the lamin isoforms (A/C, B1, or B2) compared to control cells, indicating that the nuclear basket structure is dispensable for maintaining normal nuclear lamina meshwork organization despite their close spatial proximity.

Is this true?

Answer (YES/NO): NO